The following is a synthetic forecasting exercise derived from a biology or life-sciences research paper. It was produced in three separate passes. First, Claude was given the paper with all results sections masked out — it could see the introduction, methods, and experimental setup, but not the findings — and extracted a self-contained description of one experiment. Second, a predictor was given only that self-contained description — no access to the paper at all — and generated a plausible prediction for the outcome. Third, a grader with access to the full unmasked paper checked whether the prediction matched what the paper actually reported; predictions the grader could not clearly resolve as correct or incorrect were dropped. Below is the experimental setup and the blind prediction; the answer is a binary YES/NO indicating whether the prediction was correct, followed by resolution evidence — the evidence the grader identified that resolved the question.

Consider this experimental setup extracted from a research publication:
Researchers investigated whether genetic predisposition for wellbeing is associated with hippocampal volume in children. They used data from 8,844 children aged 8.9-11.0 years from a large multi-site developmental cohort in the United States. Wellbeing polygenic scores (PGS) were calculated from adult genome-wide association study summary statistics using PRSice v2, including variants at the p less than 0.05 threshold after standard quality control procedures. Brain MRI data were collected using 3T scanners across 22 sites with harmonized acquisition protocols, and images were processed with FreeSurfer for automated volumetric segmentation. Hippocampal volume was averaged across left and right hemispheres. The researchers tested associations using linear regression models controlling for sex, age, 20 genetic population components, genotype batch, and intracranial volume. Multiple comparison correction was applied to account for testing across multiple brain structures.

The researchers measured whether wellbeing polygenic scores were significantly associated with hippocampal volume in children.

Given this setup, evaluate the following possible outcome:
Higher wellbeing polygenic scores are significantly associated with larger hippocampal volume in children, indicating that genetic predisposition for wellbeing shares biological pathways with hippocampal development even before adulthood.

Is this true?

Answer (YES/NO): NO